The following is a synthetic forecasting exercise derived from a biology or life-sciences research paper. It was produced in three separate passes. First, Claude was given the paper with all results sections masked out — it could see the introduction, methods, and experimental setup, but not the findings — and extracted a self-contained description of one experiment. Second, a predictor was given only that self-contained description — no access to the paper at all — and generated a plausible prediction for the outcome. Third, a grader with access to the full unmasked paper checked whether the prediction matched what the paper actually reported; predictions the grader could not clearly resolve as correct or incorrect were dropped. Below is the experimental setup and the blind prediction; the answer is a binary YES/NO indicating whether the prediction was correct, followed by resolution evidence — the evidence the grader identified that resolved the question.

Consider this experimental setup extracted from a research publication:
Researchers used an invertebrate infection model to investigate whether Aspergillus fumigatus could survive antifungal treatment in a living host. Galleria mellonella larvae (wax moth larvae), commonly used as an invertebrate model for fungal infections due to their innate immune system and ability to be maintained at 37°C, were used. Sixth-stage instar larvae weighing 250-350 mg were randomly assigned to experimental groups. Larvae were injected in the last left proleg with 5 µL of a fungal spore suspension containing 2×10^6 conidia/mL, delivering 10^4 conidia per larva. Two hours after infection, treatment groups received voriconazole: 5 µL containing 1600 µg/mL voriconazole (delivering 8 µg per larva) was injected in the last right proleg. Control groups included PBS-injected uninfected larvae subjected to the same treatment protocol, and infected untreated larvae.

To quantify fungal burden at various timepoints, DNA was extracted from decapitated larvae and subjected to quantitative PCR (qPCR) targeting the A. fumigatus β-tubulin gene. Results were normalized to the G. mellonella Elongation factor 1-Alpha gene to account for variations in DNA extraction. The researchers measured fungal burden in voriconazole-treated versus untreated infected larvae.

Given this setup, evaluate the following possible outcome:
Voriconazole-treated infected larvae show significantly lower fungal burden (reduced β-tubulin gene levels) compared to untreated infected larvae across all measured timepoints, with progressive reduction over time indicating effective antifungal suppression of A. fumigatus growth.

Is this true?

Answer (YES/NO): NO